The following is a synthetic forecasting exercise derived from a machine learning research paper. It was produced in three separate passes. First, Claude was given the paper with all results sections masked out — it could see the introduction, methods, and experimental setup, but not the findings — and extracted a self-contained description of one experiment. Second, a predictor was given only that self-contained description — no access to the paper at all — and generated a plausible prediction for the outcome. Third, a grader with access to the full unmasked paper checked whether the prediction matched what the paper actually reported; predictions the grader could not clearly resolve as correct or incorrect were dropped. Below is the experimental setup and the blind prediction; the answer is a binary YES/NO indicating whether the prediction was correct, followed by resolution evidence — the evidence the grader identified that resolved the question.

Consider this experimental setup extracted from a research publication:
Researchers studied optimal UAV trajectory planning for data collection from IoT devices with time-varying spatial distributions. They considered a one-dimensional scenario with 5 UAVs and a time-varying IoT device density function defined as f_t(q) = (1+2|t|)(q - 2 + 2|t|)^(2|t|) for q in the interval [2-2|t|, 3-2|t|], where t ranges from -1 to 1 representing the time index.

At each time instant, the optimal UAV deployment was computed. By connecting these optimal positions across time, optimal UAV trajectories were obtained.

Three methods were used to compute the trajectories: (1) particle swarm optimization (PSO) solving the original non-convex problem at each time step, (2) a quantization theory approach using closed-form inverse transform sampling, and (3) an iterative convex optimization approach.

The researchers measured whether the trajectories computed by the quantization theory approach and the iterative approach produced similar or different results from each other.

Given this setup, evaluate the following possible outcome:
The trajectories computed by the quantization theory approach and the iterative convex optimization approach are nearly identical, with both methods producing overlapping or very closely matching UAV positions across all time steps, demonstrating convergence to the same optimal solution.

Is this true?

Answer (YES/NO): YES